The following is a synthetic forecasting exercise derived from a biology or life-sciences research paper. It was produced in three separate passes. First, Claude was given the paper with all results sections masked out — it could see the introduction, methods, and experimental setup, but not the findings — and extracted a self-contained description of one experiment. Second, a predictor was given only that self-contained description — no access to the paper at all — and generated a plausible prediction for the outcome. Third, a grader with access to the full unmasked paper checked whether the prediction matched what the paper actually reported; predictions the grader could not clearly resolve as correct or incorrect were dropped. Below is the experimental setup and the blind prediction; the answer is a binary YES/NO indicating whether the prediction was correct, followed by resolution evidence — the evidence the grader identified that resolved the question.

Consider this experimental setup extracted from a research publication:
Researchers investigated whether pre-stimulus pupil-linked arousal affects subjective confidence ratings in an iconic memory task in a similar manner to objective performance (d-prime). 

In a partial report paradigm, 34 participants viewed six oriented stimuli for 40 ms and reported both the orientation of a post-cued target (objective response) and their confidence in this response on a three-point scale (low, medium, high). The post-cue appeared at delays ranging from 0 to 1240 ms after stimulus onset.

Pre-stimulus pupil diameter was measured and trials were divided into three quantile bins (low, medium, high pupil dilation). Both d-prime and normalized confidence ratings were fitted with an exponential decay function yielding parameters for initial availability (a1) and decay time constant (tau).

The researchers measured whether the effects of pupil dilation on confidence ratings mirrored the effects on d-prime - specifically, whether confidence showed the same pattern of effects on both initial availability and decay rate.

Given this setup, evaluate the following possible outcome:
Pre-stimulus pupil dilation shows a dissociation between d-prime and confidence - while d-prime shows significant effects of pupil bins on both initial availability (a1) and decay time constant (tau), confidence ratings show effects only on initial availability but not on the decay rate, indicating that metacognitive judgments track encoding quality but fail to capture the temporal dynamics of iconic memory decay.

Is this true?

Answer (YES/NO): NO